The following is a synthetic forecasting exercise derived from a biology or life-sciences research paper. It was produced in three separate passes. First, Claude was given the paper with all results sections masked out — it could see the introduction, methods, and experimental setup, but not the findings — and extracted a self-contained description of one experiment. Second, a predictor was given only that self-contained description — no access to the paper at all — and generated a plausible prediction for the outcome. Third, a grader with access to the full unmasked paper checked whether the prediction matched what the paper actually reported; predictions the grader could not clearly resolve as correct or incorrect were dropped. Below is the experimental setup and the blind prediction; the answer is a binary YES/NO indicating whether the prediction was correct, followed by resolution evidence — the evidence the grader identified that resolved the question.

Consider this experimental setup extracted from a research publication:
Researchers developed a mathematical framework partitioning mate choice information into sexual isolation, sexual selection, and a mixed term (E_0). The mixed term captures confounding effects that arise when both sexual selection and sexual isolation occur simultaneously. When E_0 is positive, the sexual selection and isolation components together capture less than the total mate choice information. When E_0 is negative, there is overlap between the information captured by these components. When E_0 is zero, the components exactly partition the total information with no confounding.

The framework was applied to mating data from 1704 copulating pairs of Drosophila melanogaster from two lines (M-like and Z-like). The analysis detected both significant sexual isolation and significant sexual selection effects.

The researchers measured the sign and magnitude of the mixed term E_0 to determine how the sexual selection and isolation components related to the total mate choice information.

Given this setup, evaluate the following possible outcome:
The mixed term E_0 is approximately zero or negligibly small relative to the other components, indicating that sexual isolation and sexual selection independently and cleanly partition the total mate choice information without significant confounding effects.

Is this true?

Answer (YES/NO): NO